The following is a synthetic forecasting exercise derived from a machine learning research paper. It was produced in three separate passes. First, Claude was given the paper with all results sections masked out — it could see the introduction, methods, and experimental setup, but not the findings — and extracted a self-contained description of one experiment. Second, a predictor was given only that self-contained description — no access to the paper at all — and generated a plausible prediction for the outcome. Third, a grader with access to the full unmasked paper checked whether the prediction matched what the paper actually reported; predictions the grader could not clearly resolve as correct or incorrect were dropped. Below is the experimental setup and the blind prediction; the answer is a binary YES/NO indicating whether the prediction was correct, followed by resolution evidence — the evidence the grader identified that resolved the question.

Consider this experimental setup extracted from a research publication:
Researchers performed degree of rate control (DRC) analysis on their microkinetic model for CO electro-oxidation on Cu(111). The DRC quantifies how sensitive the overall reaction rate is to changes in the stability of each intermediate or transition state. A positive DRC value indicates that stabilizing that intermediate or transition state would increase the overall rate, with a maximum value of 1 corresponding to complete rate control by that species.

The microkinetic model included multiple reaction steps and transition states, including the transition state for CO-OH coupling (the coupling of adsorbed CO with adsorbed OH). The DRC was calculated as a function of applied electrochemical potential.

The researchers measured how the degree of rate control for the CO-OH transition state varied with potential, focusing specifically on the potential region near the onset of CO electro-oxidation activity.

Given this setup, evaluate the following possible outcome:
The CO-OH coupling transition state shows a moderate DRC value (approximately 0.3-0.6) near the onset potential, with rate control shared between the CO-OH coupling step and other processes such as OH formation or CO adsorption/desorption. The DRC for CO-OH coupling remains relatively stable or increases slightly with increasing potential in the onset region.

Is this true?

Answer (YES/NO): NO